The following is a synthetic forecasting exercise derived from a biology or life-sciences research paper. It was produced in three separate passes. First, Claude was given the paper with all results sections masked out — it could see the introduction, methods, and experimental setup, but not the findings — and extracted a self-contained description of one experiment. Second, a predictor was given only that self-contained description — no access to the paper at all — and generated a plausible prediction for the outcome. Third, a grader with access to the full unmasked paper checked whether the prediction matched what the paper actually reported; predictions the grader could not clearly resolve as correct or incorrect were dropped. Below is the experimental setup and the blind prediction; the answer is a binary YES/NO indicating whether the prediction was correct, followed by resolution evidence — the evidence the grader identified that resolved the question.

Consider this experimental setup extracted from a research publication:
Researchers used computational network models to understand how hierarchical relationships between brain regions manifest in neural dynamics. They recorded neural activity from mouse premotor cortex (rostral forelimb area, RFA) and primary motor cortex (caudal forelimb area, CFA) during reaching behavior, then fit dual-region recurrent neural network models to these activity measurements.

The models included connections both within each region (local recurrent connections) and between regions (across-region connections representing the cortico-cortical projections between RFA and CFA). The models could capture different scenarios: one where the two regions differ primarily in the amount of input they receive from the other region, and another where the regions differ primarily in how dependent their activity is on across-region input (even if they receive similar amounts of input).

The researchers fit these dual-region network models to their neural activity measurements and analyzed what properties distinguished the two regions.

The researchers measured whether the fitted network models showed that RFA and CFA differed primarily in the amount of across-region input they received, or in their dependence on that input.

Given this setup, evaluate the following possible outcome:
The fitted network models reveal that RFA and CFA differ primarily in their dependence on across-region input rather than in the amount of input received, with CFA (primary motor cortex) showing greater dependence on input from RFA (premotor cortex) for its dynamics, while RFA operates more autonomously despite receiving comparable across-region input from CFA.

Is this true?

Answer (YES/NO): YES